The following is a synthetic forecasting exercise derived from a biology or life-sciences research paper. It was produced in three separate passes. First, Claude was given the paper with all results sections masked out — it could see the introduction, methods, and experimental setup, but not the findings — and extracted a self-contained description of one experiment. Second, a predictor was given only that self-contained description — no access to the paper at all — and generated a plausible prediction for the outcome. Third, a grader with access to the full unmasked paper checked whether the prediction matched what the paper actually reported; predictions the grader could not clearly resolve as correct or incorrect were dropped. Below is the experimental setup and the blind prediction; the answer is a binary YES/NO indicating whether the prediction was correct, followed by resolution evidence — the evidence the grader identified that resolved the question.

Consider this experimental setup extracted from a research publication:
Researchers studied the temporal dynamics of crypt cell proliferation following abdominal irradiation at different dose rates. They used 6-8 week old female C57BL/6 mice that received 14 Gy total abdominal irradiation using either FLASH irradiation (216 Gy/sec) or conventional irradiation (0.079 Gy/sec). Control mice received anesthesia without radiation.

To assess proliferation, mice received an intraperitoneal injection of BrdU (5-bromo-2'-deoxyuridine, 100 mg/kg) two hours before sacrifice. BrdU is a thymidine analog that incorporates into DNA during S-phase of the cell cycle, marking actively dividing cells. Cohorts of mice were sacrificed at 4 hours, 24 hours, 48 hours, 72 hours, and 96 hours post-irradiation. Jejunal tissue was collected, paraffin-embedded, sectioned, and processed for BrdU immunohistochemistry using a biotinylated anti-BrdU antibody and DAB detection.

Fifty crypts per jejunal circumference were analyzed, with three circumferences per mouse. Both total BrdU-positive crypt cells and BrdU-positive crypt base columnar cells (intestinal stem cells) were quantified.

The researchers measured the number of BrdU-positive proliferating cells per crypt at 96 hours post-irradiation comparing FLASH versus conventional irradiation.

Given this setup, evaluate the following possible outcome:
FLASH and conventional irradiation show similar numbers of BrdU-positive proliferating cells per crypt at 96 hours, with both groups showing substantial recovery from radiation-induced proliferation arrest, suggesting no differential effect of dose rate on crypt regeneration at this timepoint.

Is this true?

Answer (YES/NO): NO